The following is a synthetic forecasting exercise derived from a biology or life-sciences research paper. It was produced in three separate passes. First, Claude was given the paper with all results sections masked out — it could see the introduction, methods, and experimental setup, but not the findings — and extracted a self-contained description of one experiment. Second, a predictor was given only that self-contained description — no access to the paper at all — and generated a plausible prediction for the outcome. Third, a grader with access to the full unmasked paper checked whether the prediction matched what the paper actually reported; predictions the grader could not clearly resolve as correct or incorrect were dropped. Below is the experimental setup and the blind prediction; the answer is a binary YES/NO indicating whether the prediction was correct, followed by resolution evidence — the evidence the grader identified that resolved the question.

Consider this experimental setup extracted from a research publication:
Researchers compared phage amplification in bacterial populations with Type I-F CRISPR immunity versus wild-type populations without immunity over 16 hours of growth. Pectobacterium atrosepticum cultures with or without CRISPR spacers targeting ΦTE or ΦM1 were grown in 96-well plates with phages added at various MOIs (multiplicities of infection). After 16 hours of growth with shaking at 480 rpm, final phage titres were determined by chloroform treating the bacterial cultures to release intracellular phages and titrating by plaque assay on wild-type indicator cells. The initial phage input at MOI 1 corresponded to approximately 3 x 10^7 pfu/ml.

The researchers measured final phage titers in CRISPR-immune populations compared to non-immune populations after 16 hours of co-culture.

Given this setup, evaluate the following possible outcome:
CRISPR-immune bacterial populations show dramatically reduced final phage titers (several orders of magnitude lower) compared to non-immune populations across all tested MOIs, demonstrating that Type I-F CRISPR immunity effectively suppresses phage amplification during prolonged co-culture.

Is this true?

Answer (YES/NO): NO